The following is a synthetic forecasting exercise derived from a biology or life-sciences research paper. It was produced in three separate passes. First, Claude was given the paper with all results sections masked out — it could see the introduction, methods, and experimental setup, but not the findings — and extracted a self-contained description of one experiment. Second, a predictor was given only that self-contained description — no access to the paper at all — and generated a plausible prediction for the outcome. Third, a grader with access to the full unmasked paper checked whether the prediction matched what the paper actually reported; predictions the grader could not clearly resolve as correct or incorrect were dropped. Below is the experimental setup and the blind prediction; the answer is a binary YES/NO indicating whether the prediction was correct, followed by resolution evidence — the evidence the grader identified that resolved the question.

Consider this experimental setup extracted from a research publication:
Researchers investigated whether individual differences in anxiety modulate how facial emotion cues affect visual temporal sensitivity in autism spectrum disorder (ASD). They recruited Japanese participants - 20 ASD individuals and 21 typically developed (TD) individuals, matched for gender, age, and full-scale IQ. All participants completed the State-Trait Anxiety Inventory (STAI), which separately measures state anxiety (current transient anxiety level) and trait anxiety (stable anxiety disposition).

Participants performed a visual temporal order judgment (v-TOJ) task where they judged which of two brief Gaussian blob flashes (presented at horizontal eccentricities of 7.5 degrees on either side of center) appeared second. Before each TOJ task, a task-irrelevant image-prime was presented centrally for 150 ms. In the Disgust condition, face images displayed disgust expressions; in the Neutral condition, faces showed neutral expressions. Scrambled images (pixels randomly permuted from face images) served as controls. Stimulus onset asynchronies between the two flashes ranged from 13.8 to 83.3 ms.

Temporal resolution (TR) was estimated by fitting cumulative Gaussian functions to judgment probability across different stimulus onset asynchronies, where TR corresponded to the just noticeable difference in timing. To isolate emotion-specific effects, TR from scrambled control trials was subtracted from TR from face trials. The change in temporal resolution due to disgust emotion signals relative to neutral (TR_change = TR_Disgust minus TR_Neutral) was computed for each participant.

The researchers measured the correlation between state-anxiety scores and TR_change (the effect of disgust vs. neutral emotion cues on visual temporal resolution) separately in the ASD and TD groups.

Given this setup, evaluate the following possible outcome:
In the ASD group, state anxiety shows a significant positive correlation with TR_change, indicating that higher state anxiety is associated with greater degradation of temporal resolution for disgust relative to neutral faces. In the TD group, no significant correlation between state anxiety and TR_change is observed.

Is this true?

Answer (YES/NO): YES